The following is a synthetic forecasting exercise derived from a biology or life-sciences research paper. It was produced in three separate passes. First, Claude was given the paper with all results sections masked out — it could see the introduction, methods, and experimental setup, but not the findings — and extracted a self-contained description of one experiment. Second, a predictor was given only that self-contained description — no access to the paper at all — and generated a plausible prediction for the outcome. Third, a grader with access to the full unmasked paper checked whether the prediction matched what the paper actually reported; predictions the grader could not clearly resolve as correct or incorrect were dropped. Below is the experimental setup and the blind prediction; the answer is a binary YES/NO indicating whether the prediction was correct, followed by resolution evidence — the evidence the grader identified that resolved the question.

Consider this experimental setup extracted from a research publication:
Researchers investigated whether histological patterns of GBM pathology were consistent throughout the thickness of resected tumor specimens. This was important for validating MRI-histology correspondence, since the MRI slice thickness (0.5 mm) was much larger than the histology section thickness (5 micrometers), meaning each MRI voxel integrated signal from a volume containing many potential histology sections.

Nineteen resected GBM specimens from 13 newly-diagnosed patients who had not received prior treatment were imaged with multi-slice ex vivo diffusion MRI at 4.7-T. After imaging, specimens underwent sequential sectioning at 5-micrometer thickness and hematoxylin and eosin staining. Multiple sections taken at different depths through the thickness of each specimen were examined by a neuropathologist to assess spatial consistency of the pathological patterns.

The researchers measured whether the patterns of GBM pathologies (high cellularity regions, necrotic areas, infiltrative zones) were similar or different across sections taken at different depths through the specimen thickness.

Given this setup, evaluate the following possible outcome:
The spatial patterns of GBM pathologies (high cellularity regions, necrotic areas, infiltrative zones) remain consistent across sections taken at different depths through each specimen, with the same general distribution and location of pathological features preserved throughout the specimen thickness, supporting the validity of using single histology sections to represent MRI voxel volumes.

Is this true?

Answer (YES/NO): YES